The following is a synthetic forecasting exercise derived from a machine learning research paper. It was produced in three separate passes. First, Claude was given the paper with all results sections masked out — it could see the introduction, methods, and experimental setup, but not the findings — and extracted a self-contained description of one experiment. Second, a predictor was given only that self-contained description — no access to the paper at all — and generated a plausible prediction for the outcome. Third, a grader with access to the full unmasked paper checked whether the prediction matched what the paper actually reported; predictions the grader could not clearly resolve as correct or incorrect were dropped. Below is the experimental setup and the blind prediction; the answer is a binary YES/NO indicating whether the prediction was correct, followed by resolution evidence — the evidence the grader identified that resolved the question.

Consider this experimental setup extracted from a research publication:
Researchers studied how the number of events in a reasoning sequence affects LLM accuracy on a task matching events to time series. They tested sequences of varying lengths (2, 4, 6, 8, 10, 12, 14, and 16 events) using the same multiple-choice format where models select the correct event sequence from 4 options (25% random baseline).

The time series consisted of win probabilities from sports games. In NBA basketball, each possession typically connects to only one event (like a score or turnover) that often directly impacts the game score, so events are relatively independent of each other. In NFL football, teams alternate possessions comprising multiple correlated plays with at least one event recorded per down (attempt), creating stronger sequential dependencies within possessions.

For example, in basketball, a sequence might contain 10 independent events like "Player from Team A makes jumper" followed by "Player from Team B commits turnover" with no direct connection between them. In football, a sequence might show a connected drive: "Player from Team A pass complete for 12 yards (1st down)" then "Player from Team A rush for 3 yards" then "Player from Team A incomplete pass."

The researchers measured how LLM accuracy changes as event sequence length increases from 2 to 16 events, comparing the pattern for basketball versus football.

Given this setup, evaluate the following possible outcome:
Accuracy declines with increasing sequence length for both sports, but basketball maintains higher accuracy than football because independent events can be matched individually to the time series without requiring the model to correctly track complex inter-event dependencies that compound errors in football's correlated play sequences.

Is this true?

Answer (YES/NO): NO